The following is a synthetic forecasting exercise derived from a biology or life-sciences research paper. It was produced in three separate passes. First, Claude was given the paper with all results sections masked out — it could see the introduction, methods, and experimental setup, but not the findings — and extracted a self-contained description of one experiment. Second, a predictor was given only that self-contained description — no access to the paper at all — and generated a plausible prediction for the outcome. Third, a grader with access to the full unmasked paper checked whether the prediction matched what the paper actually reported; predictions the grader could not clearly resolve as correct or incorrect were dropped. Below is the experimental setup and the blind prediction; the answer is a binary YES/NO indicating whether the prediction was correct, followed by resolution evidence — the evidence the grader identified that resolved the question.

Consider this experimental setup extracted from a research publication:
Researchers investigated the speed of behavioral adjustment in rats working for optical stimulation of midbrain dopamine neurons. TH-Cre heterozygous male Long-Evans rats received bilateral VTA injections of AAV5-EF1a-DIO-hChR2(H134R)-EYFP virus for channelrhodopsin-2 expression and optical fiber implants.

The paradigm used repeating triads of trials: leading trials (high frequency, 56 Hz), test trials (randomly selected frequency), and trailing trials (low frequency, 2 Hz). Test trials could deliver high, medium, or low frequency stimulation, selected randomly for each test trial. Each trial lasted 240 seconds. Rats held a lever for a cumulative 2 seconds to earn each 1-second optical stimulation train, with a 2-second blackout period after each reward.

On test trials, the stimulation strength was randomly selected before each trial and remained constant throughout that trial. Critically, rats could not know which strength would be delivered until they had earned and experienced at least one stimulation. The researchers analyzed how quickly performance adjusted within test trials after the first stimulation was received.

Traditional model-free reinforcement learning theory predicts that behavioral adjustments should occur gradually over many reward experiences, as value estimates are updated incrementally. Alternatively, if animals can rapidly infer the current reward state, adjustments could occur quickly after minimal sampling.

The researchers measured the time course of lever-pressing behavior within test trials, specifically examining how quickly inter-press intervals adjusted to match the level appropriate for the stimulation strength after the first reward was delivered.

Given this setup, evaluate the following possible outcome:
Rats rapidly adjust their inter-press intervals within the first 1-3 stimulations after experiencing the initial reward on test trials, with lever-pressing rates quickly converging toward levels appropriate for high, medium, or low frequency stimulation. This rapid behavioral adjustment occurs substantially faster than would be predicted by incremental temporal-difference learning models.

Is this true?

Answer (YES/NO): YES